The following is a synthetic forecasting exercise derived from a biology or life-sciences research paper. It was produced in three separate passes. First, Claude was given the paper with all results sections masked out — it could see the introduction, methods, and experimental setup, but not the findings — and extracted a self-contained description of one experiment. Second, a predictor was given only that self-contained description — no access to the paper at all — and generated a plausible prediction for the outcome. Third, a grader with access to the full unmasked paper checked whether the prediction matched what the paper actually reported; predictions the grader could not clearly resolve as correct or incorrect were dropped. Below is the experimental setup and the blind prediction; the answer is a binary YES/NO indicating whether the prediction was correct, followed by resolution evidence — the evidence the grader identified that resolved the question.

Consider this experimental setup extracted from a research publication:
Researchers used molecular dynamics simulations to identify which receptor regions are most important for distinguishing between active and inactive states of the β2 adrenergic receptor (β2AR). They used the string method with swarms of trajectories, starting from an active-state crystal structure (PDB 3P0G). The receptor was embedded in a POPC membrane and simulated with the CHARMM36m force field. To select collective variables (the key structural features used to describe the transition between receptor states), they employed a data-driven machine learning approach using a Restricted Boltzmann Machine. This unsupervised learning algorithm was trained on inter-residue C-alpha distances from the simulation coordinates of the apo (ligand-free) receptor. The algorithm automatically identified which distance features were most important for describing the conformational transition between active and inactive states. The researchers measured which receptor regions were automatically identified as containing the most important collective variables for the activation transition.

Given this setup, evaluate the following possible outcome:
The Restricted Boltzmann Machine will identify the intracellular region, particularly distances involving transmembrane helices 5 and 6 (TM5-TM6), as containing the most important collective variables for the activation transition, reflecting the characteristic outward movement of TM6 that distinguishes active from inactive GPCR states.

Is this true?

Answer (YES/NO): NO